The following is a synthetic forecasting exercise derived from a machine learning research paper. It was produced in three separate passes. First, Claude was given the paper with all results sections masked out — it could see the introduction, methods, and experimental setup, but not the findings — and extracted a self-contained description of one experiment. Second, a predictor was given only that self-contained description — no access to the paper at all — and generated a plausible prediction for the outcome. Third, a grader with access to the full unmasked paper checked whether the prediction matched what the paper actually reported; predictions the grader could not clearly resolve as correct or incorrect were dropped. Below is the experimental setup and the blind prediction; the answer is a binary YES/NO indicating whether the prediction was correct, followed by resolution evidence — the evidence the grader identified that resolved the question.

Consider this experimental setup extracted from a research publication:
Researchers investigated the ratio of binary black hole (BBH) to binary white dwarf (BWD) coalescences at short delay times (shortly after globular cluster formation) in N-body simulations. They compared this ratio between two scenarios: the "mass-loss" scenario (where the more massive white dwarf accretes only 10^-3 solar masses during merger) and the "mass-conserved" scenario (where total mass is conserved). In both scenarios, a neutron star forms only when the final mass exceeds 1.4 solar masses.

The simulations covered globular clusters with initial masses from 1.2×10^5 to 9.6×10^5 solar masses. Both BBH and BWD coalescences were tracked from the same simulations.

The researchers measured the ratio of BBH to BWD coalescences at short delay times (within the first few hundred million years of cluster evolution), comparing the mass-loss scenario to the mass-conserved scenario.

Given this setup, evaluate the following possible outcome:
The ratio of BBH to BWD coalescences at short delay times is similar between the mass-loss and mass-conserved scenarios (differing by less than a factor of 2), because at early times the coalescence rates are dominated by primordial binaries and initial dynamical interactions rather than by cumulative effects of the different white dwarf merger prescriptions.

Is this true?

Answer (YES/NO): NO